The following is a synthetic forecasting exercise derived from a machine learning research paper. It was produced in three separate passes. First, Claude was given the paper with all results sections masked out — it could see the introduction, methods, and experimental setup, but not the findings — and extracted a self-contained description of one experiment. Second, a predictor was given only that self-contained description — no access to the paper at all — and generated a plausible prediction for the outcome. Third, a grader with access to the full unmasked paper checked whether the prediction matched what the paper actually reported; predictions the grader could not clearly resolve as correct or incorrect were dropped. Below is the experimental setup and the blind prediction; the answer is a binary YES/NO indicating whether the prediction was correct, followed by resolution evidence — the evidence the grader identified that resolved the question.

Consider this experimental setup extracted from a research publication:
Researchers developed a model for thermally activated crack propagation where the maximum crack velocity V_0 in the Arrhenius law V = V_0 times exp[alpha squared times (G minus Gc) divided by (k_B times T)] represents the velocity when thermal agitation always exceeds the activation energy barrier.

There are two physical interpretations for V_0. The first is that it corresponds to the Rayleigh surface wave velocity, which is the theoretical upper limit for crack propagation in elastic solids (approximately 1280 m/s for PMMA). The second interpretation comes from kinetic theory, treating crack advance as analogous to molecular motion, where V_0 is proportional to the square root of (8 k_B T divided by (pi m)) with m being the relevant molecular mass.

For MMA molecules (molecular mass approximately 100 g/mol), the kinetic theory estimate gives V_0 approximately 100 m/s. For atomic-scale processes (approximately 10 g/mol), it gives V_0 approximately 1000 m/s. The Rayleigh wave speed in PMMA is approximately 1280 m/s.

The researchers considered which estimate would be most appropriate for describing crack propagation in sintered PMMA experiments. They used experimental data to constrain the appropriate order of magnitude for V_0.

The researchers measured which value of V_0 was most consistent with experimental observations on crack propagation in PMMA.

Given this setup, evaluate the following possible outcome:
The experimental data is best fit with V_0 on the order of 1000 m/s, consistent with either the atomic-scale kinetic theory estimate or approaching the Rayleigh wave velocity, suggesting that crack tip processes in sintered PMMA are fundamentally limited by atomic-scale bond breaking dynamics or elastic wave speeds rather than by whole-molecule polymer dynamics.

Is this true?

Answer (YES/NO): YES